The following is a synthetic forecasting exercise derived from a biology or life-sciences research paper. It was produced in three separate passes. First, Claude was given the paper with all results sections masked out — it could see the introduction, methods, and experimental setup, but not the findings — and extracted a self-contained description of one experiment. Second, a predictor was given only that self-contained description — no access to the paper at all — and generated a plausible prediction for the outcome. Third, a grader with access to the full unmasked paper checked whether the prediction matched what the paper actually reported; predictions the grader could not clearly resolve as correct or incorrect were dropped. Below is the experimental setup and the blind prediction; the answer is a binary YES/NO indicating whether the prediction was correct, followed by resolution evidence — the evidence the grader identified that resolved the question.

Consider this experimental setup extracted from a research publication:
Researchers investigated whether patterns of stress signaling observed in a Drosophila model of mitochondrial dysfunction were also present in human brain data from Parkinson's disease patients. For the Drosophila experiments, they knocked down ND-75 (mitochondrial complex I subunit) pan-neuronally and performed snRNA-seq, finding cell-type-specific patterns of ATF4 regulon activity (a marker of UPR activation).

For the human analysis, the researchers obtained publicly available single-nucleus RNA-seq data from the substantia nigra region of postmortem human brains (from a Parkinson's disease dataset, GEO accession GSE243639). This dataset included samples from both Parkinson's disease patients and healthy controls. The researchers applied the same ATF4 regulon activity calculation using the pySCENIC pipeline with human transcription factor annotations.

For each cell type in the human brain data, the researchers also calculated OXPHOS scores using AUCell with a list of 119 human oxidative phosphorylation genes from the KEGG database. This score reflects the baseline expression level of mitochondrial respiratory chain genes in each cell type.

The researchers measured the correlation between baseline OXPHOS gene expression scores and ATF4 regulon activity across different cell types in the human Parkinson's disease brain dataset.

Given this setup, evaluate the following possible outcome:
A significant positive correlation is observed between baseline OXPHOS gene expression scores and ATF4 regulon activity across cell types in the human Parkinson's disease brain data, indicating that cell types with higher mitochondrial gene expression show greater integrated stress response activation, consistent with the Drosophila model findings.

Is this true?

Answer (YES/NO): YES